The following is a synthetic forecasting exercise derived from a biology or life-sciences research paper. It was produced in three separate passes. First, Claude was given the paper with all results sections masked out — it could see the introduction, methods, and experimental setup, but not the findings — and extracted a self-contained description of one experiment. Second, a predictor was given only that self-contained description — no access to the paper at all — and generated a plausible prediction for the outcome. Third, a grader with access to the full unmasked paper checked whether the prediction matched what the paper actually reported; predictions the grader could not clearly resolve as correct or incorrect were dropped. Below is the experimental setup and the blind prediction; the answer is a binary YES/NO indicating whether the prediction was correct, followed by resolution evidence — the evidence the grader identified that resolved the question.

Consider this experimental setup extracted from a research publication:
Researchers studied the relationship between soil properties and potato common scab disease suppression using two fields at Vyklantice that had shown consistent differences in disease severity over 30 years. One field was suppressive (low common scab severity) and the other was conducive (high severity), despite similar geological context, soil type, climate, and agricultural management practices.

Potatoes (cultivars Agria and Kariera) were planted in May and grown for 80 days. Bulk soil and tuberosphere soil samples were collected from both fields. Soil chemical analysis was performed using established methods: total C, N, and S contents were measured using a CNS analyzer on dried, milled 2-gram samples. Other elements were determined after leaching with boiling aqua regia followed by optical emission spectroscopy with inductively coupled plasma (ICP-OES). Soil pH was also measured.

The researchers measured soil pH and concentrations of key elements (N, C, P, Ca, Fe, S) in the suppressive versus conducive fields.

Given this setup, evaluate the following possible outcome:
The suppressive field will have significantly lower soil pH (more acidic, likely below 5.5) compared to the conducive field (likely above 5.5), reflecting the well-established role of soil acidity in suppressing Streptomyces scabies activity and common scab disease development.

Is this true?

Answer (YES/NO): YES